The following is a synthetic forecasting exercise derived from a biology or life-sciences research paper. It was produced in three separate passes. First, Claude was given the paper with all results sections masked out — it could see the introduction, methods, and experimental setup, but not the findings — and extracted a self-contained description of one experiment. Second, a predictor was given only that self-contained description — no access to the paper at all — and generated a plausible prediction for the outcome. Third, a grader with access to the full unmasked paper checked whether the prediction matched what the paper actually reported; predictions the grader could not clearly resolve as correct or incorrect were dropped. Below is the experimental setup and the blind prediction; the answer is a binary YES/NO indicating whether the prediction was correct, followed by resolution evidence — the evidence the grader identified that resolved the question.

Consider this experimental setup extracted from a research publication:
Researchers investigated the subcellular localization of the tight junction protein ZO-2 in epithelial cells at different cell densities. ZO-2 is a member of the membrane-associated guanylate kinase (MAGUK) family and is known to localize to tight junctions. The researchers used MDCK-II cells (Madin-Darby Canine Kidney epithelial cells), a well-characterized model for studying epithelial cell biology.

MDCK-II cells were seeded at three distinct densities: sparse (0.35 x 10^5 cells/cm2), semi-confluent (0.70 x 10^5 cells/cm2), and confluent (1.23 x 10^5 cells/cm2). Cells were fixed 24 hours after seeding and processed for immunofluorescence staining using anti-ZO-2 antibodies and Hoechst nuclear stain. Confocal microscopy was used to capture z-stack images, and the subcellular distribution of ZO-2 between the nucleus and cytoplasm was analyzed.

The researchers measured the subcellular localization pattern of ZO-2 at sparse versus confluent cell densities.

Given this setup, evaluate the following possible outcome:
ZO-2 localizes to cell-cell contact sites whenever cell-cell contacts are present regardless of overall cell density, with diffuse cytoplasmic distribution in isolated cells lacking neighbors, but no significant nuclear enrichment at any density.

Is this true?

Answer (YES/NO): NO